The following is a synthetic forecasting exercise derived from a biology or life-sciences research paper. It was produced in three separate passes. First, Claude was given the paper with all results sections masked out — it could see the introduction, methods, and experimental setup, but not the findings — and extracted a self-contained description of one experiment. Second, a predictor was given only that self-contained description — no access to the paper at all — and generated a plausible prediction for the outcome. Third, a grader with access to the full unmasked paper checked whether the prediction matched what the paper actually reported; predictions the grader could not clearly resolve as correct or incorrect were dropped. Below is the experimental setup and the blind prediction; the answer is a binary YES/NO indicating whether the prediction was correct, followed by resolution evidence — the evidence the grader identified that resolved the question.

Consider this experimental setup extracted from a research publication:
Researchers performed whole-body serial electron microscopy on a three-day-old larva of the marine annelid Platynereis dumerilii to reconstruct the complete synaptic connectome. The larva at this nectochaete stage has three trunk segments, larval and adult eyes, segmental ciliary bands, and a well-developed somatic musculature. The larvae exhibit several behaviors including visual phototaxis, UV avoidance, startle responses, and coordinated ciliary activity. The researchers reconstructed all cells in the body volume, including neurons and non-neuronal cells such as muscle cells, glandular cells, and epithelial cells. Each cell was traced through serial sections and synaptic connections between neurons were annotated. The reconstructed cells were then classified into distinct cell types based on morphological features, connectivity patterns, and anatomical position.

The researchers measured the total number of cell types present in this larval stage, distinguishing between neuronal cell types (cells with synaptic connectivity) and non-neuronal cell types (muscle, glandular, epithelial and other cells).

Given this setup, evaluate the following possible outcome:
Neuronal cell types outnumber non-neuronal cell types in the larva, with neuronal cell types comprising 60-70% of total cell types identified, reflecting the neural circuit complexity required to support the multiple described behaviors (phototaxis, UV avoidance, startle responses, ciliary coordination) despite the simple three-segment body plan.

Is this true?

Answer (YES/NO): YES